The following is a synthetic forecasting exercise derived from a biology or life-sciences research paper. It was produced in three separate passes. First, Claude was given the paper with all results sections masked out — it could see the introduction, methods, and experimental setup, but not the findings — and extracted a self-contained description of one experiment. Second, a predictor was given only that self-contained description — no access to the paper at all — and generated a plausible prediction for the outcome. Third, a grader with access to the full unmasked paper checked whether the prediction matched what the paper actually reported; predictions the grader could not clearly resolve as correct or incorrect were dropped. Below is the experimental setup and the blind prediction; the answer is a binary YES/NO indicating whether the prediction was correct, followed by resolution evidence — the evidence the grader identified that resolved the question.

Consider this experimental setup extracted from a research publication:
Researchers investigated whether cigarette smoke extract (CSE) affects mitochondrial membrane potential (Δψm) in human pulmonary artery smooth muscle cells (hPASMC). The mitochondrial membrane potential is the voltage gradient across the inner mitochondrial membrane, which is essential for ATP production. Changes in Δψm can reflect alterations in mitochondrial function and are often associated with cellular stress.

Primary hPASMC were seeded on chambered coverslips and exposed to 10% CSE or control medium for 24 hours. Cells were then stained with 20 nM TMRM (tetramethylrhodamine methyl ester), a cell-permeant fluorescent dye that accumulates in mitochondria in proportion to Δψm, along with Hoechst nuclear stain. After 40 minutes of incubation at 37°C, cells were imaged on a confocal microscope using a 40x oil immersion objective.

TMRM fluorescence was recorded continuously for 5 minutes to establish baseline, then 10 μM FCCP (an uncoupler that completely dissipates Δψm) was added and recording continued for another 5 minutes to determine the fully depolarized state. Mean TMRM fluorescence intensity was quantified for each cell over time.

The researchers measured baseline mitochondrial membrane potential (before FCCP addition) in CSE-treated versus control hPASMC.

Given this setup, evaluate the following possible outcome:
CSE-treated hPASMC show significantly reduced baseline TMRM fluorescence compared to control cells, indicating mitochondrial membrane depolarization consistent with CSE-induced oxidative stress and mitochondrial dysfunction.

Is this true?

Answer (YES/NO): YES